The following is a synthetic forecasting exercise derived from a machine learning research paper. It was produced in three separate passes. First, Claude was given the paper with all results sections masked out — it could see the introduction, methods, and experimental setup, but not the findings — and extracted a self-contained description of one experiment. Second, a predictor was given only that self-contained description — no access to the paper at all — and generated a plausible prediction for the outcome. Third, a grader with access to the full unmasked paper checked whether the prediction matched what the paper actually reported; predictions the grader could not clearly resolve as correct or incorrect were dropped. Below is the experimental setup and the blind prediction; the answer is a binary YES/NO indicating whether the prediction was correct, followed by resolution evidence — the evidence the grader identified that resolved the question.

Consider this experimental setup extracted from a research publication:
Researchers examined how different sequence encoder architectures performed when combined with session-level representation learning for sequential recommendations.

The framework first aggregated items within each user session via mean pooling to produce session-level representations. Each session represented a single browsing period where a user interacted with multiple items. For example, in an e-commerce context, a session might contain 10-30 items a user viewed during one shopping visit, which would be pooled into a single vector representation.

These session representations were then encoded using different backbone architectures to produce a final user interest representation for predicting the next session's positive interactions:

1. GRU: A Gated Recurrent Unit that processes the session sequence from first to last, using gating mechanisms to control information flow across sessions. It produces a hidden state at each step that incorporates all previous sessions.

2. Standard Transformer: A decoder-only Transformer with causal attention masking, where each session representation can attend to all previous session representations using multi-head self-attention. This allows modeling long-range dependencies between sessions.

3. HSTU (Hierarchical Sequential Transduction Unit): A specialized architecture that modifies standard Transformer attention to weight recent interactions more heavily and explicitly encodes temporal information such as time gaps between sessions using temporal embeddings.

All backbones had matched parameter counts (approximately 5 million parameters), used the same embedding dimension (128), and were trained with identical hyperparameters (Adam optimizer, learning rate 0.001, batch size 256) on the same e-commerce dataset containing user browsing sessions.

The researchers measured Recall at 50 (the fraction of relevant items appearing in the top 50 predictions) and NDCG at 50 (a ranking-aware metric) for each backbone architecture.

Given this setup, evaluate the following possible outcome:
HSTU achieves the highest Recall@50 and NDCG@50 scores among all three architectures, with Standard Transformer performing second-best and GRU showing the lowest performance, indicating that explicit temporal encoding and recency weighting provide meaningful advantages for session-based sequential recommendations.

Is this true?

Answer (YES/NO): YES